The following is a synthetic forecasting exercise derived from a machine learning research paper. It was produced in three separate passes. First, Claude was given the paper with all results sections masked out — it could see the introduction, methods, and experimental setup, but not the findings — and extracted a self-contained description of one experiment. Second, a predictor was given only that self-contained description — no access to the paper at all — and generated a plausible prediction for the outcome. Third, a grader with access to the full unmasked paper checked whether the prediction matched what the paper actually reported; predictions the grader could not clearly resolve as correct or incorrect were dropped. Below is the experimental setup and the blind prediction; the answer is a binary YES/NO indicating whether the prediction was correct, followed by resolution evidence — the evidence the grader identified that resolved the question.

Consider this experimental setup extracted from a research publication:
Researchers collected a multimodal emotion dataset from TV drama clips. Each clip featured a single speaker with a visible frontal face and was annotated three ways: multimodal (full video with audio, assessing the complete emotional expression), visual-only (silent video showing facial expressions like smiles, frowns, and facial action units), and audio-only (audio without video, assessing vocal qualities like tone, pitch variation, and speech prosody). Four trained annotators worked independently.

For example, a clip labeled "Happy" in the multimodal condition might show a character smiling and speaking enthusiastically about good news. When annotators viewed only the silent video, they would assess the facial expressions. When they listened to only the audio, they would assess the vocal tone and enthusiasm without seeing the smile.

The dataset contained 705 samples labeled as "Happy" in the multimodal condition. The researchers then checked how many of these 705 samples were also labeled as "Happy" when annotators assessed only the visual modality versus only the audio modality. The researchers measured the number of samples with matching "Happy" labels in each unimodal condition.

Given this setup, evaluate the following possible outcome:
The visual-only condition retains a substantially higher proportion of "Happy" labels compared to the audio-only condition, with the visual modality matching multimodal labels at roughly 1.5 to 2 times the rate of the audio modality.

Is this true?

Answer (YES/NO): NO